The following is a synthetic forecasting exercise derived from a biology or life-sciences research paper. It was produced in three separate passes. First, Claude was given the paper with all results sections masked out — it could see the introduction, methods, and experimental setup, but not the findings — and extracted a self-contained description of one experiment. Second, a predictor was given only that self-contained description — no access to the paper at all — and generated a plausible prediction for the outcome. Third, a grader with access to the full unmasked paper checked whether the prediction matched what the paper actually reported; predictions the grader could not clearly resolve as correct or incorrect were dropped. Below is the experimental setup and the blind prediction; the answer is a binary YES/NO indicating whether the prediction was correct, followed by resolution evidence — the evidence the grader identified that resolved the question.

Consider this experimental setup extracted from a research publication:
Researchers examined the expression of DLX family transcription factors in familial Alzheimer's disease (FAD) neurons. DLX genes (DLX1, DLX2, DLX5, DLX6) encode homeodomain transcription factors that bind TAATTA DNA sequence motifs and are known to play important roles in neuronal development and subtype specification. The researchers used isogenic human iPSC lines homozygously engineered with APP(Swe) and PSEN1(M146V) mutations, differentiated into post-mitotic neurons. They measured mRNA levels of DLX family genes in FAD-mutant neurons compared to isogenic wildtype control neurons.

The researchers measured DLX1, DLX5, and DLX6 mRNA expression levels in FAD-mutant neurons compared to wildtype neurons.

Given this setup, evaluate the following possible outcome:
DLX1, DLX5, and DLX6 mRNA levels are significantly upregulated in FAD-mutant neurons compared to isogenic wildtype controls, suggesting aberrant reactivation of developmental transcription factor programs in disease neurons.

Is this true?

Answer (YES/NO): YES